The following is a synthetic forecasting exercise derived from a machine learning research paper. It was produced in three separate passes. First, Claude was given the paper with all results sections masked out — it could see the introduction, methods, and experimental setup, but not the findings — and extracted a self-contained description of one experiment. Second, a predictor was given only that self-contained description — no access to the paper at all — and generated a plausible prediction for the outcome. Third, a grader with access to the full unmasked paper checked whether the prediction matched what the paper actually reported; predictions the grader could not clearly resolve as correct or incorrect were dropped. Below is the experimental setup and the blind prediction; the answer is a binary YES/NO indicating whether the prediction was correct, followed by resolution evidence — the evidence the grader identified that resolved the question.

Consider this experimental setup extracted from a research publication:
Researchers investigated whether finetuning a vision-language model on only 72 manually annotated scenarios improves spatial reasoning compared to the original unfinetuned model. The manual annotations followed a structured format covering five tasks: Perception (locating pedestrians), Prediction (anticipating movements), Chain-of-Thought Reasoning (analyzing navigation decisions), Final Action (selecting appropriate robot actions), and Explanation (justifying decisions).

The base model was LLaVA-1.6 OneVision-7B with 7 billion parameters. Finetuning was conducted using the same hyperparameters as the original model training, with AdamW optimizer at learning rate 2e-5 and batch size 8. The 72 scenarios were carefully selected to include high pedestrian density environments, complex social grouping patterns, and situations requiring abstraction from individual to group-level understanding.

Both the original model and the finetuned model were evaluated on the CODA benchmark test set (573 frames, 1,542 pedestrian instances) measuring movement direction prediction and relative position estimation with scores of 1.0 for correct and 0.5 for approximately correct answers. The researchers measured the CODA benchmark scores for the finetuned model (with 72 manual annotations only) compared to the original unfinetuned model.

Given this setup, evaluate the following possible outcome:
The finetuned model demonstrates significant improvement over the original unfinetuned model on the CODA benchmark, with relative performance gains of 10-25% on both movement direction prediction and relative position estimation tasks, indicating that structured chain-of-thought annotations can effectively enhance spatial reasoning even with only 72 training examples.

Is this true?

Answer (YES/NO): NO